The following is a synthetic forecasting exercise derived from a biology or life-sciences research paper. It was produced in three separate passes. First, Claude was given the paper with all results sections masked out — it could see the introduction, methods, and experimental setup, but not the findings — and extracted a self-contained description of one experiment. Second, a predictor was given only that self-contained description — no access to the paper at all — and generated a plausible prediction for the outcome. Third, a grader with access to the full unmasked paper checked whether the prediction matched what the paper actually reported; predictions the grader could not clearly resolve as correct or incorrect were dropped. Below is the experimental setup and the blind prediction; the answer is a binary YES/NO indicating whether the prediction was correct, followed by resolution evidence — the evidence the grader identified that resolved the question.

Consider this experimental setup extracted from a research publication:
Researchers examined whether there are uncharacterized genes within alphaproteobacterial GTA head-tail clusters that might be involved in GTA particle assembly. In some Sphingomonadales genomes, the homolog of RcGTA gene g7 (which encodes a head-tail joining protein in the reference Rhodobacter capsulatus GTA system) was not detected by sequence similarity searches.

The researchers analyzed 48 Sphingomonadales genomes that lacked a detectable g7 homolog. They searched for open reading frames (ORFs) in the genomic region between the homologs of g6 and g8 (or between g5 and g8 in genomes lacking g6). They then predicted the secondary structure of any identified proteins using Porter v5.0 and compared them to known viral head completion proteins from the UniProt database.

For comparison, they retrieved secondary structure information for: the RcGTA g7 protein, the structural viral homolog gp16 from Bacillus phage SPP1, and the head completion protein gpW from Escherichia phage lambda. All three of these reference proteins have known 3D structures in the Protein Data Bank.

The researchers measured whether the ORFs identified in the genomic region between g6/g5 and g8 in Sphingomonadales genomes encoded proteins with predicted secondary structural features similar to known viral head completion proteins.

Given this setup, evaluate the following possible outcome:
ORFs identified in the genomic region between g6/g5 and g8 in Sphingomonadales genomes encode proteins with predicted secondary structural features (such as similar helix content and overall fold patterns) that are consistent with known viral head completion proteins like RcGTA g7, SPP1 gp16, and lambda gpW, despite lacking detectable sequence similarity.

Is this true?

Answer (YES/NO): NO